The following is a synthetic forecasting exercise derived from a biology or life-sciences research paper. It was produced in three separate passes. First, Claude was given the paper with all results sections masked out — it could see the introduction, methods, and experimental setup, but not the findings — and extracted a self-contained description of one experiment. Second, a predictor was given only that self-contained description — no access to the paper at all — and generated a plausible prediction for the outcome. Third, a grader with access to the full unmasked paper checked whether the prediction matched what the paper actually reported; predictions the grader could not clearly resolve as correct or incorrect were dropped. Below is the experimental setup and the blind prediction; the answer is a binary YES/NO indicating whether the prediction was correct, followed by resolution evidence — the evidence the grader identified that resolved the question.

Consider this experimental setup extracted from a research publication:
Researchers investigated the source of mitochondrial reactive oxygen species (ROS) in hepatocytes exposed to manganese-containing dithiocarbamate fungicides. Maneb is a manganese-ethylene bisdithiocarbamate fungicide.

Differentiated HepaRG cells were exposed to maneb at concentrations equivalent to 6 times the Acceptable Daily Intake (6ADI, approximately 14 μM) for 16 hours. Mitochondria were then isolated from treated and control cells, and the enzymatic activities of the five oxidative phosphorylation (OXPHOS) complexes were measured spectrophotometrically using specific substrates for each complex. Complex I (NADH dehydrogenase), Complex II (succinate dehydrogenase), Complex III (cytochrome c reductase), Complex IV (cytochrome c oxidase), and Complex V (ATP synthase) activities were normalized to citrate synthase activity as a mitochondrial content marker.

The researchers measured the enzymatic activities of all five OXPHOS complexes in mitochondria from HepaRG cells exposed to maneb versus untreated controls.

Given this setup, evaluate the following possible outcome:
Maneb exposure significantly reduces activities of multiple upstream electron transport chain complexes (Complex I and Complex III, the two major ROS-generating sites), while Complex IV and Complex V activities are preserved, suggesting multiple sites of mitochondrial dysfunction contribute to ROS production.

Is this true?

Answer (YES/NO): NO